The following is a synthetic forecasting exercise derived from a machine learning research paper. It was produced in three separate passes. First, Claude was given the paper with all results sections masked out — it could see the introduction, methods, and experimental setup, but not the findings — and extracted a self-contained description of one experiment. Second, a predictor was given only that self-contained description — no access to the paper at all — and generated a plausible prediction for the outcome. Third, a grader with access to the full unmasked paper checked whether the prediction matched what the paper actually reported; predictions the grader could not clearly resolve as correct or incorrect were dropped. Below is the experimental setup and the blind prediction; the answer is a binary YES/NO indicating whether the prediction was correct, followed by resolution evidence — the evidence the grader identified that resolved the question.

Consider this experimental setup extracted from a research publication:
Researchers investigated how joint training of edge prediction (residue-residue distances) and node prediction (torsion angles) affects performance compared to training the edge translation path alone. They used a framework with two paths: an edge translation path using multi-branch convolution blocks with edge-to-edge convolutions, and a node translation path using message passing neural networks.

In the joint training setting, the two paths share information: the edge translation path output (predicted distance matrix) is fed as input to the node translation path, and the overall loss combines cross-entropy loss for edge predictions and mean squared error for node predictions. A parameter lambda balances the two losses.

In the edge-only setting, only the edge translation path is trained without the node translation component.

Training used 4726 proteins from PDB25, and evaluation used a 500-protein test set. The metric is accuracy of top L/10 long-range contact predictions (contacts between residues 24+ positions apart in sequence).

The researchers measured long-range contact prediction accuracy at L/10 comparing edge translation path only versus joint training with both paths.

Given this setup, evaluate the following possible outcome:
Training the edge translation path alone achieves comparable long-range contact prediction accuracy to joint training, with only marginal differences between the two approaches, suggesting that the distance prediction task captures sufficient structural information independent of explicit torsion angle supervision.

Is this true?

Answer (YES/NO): NO